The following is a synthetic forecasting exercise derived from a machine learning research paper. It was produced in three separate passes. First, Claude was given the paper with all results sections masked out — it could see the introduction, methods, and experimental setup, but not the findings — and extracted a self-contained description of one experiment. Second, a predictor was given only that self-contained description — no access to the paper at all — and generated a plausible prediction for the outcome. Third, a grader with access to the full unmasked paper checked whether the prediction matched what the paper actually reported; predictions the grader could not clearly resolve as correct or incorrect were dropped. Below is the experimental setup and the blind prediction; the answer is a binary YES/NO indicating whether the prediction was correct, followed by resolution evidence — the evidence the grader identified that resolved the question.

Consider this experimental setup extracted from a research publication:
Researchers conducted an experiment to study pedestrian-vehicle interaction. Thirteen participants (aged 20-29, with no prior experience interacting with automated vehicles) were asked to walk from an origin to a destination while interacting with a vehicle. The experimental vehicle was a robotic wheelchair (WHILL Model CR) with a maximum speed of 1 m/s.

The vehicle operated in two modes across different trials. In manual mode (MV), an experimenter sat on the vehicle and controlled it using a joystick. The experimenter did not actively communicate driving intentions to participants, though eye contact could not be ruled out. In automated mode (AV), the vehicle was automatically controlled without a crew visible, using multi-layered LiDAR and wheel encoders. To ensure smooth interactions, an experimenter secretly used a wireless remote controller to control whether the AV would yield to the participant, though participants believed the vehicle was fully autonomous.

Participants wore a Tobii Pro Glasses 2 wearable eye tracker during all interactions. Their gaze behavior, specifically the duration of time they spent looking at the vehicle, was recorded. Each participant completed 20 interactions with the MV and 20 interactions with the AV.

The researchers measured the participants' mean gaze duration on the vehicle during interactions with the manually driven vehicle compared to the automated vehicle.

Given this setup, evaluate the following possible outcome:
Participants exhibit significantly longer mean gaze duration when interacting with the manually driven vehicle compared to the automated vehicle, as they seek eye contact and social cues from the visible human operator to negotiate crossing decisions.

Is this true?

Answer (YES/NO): NO